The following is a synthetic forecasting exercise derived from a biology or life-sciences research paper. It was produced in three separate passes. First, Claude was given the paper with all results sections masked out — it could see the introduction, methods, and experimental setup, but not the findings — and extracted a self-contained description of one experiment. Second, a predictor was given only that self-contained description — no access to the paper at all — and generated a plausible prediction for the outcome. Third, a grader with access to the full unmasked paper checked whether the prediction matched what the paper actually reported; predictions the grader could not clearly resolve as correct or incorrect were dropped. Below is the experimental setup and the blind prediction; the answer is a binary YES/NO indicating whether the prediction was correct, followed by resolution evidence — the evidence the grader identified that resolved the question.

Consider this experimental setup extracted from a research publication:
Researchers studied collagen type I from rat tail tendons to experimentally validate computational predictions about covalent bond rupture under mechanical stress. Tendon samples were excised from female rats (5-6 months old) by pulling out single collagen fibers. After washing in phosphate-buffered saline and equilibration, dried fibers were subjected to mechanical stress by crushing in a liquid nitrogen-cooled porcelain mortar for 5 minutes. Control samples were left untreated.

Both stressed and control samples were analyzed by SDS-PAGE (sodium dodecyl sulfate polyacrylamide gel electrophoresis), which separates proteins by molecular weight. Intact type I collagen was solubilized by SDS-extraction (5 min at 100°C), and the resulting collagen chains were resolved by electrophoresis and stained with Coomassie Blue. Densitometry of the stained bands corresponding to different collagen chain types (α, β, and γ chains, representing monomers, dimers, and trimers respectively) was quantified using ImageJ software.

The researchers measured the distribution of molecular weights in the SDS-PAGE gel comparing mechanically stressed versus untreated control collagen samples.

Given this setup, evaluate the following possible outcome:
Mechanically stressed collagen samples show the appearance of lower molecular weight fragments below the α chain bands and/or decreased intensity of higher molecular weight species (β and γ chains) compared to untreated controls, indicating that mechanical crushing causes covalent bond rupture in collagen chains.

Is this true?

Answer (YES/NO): YES